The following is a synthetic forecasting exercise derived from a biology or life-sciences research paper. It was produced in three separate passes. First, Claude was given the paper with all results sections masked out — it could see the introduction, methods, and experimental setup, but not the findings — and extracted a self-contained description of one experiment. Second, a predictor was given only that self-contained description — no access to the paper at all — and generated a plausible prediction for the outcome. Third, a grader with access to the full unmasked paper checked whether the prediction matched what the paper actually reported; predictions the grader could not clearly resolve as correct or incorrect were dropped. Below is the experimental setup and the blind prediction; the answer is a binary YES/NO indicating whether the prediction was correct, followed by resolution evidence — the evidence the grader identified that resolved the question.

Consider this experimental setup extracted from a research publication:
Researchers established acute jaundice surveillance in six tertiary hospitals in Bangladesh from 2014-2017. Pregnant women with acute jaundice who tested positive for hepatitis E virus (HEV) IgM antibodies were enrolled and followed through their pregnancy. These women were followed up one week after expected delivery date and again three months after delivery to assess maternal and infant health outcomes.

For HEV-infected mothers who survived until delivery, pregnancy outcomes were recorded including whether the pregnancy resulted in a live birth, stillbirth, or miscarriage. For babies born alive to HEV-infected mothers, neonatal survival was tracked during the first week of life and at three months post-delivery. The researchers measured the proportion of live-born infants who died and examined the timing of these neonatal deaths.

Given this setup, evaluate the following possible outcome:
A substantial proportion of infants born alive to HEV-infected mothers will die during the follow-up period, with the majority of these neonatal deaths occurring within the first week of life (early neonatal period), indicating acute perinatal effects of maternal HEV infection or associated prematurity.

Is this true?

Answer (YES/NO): YES